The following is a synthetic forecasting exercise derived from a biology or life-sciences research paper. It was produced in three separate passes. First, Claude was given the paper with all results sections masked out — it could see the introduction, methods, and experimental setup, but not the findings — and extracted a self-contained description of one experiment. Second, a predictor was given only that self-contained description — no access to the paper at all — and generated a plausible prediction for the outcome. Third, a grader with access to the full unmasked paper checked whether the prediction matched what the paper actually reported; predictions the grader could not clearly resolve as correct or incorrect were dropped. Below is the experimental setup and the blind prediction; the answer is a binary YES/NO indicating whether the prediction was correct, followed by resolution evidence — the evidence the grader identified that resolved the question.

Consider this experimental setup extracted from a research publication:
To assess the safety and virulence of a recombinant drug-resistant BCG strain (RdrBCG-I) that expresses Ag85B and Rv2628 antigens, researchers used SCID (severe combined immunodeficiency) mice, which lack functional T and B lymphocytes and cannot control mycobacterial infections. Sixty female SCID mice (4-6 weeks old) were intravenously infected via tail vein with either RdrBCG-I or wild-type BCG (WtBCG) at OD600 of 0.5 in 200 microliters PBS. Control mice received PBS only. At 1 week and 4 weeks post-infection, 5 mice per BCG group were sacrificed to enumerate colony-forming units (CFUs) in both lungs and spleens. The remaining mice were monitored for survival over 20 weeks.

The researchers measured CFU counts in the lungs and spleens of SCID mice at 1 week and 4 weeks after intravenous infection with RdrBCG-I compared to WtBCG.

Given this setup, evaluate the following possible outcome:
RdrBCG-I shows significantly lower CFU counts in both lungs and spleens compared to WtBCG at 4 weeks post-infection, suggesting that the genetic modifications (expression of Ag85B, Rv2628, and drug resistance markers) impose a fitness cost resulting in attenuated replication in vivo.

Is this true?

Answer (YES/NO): NO